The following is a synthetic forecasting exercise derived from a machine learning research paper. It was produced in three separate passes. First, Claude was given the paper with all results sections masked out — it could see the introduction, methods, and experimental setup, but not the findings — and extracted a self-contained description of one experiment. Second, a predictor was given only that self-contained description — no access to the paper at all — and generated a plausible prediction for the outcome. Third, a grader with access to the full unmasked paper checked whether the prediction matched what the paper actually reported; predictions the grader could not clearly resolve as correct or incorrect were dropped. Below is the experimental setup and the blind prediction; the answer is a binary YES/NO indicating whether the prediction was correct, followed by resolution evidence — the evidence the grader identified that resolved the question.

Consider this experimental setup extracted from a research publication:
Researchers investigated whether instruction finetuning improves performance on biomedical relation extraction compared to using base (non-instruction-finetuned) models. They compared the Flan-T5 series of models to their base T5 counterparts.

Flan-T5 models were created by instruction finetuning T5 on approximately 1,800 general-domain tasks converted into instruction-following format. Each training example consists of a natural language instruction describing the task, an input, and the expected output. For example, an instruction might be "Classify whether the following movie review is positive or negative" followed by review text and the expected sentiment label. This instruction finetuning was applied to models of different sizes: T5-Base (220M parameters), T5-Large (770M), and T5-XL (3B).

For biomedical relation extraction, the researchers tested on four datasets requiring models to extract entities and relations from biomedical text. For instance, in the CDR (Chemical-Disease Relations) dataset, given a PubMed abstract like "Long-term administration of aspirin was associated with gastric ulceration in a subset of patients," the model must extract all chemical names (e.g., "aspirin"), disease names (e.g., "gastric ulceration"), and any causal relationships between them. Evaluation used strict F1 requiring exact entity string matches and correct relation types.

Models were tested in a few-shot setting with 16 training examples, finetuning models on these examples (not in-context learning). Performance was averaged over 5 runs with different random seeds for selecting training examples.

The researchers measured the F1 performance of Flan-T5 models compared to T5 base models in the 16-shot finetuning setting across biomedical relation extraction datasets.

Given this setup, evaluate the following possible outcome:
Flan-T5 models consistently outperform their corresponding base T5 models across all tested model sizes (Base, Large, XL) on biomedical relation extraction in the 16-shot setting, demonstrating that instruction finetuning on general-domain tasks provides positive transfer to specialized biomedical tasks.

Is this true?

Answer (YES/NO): NO